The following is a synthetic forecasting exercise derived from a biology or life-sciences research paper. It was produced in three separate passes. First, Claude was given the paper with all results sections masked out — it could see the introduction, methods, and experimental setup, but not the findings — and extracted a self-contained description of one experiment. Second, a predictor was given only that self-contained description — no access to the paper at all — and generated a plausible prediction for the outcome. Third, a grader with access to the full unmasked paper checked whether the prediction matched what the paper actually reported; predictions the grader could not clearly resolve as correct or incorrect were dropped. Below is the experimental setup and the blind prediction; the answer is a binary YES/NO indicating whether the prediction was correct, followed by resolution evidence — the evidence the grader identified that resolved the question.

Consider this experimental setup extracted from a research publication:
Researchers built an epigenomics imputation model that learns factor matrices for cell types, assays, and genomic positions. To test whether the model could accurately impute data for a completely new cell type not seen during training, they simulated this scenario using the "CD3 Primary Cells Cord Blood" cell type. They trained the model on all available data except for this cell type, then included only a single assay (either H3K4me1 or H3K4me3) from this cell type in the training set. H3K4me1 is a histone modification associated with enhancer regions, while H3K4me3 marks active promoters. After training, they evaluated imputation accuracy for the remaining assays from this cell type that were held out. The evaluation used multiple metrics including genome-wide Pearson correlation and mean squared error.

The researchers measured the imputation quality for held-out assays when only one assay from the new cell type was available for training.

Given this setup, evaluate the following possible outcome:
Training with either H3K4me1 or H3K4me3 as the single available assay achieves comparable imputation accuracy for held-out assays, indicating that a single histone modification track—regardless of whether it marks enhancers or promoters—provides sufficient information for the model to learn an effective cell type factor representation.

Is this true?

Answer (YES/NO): NO